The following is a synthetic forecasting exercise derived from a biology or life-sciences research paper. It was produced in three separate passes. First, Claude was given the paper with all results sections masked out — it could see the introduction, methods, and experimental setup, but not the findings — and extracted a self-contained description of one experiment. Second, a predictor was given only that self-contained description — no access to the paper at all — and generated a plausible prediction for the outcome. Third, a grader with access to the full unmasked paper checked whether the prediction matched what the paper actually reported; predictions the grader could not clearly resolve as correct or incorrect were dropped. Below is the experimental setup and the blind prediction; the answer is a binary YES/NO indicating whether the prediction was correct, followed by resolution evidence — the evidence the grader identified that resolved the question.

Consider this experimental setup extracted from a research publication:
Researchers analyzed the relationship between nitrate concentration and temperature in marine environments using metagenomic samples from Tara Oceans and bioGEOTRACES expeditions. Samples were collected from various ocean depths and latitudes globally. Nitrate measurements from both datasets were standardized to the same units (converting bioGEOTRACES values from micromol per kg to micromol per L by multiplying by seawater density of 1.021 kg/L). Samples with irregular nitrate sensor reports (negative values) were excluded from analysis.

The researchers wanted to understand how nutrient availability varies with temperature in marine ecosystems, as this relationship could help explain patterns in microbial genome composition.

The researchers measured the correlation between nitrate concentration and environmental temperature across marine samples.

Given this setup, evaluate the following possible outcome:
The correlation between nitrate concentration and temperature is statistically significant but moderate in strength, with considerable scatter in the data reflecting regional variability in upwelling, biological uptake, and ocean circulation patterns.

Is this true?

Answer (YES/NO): NO